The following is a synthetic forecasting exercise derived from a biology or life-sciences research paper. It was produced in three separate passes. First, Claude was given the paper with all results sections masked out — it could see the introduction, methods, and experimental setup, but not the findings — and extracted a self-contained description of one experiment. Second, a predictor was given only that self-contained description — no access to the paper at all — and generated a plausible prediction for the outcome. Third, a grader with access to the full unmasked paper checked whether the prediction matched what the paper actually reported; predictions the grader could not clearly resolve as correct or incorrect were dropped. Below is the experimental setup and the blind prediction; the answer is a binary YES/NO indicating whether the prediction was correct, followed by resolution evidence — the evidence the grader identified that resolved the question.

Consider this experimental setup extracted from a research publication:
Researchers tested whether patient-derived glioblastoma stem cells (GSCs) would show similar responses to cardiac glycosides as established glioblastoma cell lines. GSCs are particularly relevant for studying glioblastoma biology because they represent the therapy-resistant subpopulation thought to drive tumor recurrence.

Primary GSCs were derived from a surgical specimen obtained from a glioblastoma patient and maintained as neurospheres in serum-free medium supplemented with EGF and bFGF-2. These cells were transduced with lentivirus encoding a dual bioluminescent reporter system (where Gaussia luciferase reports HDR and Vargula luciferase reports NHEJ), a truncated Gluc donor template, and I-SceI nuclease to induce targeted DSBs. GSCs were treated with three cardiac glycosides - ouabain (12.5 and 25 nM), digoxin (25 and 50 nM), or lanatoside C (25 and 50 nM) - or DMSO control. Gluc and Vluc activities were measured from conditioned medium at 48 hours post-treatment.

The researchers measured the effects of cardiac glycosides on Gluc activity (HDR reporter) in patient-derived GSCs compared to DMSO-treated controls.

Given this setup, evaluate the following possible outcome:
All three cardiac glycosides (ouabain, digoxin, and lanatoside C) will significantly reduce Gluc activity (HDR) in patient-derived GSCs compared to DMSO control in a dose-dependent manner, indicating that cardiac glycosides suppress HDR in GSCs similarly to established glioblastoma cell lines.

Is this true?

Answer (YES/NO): YES